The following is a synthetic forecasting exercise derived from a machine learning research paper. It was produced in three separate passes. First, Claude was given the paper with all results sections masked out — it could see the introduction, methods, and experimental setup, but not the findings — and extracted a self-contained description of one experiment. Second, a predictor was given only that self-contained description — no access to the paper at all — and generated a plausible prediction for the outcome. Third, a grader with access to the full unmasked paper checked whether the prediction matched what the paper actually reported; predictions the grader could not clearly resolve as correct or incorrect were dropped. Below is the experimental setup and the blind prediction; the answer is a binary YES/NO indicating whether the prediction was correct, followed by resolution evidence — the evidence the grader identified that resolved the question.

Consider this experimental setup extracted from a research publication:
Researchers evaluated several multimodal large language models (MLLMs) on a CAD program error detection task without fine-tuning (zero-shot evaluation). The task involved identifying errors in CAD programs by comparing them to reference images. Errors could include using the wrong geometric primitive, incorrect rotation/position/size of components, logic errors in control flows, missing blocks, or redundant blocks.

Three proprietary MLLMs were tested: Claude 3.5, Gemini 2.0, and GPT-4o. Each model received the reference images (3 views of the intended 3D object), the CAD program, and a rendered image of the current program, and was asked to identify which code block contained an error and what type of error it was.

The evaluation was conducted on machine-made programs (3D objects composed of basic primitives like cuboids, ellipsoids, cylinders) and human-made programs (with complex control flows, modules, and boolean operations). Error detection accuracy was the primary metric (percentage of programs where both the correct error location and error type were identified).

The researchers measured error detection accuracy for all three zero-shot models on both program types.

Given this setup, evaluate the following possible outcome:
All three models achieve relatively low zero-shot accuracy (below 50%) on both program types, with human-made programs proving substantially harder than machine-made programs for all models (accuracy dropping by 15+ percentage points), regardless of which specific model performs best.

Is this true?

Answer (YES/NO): NO